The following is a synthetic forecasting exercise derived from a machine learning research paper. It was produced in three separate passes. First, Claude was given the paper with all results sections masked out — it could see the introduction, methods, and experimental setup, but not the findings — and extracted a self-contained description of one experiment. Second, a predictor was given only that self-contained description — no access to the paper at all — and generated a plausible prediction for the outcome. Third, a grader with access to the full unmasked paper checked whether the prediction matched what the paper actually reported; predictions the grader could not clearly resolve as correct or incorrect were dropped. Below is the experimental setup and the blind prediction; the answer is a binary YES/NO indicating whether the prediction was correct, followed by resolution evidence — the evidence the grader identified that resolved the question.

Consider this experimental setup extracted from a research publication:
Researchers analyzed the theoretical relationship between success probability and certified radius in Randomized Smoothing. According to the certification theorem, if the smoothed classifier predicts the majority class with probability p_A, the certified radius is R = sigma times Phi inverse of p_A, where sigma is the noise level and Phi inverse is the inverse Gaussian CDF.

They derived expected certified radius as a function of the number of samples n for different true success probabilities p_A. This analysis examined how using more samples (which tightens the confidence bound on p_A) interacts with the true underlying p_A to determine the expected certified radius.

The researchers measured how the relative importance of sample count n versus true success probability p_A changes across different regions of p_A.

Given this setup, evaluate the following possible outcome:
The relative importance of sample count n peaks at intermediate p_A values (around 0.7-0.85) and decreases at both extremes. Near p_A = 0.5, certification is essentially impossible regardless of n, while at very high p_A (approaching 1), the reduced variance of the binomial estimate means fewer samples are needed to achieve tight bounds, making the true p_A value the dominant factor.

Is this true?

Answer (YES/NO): NO